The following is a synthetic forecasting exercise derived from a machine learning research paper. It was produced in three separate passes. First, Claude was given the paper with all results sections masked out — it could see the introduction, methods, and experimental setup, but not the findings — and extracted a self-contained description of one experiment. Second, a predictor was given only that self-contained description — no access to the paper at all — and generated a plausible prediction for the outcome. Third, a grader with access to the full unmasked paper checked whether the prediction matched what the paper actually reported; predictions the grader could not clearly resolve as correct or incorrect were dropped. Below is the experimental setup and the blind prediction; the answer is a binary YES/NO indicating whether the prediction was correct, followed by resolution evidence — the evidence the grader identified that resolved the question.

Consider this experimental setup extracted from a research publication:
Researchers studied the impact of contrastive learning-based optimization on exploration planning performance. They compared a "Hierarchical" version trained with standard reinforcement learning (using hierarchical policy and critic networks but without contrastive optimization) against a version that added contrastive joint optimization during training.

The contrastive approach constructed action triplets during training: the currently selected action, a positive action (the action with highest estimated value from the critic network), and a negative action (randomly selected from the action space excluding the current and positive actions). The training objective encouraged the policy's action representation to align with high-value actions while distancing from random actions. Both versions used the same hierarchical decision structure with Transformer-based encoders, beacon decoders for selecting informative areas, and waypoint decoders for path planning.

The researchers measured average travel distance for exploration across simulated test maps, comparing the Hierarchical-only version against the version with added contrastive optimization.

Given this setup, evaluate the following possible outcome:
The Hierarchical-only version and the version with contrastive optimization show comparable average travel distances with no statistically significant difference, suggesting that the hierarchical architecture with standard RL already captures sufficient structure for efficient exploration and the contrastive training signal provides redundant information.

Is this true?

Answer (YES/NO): NO